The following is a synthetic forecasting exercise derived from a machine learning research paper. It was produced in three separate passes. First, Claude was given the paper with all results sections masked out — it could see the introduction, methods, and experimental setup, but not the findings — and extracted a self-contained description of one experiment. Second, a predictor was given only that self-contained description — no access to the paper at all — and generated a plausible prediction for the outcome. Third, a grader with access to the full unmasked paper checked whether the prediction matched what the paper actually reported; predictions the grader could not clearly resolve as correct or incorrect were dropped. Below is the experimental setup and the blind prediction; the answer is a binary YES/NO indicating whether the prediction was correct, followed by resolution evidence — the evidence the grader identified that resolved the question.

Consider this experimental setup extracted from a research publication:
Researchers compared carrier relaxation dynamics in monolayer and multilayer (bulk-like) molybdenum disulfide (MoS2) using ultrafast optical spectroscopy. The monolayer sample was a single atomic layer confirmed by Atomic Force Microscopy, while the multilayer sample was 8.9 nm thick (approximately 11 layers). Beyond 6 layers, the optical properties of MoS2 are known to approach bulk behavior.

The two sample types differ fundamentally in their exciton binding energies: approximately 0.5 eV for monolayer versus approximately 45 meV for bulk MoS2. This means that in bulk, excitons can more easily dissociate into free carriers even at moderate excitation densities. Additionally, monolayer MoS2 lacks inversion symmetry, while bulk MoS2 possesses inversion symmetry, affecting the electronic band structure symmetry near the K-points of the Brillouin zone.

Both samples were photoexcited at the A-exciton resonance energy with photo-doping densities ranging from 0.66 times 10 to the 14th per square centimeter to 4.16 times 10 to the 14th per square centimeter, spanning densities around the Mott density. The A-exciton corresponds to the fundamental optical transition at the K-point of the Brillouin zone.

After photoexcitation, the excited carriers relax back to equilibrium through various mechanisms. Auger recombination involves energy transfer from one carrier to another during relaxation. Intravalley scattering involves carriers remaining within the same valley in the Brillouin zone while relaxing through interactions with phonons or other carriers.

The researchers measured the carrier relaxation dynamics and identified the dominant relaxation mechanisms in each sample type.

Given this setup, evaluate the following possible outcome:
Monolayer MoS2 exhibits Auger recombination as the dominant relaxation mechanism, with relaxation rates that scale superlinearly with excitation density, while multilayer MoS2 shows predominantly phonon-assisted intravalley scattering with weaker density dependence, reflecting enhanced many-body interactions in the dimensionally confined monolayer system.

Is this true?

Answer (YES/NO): NO